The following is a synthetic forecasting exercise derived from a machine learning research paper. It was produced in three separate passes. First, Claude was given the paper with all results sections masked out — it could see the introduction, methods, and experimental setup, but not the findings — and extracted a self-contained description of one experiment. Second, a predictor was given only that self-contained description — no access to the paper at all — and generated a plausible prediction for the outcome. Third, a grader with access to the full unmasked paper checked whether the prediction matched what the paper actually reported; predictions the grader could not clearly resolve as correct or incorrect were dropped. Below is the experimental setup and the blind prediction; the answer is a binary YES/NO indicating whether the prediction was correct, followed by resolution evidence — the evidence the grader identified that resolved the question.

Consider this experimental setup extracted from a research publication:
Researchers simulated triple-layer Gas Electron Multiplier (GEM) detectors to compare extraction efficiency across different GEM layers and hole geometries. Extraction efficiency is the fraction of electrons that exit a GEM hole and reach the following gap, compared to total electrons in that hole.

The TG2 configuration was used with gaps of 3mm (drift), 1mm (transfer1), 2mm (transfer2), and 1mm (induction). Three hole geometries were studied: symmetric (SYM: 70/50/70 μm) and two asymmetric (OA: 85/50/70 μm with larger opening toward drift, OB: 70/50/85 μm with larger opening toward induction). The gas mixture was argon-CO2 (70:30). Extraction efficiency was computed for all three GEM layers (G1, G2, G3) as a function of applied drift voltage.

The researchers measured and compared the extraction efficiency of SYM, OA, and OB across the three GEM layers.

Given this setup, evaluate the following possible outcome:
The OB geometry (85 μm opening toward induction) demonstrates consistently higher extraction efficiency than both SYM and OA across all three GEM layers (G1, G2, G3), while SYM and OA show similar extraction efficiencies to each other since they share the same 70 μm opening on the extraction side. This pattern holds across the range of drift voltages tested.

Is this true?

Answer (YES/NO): NO